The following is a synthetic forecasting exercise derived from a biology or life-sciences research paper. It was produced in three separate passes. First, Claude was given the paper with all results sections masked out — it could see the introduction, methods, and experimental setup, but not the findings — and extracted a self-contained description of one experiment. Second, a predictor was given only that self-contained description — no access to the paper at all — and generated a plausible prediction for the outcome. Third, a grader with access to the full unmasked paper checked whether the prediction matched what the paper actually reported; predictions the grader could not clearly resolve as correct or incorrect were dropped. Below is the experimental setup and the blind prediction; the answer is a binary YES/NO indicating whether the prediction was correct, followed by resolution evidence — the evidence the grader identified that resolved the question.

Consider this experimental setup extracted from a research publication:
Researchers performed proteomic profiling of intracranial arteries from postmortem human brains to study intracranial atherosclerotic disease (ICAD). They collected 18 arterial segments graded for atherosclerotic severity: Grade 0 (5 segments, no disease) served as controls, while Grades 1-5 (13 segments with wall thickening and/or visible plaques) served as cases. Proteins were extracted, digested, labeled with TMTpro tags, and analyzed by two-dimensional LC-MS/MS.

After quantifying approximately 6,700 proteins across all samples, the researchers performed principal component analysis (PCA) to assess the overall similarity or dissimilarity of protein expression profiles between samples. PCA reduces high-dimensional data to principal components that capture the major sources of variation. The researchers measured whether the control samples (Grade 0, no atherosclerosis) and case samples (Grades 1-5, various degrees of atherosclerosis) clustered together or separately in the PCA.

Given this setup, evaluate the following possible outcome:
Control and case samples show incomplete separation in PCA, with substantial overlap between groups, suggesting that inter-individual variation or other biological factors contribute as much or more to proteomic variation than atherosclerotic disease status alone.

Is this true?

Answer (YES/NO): NO